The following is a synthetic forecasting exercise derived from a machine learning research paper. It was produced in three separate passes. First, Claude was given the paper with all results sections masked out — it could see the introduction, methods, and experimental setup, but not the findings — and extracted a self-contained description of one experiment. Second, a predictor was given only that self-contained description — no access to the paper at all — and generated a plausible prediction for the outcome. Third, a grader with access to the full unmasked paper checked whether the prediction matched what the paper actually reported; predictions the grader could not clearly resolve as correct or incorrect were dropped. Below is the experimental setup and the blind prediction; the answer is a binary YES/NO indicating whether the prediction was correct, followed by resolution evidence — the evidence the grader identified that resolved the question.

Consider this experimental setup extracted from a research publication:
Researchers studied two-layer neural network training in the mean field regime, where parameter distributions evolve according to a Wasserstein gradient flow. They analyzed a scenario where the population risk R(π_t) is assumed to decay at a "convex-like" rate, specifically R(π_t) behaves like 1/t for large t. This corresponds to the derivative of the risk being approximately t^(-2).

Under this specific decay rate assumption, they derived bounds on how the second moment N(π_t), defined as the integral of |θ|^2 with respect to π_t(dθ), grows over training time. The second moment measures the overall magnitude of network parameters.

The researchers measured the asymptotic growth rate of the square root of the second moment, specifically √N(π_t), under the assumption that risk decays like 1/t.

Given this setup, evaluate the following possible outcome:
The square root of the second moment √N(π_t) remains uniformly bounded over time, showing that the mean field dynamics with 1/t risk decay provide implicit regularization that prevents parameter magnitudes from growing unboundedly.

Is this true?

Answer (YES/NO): NO